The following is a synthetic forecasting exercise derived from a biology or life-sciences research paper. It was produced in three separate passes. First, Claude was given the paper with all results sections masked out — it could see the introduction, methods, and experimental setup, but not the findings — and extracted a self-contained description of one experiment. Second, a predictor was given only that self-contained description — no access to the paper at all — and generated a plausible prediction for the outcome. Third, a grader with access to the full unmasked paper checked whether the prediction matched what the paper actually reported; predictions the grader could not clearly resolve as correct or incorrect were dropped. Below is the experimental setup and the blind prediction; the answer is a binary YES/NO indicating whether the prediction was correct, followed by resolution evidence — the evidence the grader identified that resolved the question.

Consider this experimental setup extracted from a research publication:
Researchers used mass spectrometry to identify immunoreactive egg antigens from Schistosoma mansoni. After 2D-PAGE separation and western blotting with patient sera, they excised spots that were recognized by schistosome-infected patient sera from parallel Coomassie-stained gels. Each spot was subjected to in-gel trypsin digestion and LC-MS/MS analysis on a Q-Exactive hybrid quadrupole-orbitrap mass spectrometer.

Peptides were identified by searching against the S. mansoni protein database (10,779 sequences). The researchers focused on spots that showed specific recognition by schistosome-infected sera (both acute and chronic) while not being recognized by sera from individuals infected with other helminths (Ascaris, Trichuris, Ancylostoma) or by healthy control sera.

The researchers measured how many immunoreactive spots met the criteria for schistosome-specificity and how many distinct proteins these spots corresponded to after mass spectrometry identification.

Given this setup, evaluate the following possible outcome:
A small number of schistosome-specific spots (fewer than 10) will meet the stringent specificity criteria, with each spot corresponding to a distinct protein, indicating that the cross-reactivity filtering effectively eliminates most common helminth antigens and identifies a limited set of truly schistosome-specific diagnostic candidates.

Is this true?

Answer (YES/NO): NO